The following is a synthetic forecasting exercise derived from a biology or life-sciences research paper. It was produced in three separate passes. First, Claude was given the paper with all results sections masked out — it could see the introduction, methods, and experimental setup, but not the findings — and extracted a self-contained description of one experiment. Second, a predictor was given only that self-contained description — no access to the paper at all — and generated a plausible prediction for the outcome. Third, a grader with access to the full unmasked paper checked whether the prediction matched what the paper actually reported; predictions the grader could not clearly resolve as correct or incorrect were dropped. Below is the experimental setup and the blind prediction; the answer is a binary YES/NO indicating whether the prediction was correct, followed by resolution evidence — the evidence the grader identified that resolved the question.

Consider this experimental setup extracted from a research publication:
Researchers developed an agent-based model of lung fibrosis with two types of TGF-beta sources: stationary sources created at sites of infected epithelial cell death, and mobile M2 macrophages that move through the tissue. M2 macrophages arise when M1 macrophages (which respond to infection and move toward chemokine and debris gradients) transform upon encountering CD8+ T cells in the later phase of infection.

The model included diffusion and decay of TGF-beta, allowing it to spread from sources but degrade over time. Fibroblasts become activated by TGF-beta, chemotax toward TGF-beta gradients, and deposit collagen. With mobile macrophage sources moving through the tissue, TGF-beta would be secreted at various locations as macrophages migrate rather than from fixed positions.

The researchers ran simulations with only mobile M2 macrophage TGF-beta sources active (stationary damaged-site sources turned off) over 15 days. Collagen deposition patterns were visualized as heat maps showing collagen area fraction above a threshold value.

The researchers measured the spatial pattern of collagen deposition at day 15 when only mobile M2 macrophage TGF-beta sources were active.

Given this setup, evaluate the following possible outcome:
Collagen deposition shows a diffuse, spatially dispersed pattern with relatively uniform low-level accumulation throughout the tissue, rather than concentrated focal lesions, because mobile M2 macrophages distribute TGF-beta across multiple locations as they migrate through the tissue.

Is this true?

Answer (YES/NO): NO